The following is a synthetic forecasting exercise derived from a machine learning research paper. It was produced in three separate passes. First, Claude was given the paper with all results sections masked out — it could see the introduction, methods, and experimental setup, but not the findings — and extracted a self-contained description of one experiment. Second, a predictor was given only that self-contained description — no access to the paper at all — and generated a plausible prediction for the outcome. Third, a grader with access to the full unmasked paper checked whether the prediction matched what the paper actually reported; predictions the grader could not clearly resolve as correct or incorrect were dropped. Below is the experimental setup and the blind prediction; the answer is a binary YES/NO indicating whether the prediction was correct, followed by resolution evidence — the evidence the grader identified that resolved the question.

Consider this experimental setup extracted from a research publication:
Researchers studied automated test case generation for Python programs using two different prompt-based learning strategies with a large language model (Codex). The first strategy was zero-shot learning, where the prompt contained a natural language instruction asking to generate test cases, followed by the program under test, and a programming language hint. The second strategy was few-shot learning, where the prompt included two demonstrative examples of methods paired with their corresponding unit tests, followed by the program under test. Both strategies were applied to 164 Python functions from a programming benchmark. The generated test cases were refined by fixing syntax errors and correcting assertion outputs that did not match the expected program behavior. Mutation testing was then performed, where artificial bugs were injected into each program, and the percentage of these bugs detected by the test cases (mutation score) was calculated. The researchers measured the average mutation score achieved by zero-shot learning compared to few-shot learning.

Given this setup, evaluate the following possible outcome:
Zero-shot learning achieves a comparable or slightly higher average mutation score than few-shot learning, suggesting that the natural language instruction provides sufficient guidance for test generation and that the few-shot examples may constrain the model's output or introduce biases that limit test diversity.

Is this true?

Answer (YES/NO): NO